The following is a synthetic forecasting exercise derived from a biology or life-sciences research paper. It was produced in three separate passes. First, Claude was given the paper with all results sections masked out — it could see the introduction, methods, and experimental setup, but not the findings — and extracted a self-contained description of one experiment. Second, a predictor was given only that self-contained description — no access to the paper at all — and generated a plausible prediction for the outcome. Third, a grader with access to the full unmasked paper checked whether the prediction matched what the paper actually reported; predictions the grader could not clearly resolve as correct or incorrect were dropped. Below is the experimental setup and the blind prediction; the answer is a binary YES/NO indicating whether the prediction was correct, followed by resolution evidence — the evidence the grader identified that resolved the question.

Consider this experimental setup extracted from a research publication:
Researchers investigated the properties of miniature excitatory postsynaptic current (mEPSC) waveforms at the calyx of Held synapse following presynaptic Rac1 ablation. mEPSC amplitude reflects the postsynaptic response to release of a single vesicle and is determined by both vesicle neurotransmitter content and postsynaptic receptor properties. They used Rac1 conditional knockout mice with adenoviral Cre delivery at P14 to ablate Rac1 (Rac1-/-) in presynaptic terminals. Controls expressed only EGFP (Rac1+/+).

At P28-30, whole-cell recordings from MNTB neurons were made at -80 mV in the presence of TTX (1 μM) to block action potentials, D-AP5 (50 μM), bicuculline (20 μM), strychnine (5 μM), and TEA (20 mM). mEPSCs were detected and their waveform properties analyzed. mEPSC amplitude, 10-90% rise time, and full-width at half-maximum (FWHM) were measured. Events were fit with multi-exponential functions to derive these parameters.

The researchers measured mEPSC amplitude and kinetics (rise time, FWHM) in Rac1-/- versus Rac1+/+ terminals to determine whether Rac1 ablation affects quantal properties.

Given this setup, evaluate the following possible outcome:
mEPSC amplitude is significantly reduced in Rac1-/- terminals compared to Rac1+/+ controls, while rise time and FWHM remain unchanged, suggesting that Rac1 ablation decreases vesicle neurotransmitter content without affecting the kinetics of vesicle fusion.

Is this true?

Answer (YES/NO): NO